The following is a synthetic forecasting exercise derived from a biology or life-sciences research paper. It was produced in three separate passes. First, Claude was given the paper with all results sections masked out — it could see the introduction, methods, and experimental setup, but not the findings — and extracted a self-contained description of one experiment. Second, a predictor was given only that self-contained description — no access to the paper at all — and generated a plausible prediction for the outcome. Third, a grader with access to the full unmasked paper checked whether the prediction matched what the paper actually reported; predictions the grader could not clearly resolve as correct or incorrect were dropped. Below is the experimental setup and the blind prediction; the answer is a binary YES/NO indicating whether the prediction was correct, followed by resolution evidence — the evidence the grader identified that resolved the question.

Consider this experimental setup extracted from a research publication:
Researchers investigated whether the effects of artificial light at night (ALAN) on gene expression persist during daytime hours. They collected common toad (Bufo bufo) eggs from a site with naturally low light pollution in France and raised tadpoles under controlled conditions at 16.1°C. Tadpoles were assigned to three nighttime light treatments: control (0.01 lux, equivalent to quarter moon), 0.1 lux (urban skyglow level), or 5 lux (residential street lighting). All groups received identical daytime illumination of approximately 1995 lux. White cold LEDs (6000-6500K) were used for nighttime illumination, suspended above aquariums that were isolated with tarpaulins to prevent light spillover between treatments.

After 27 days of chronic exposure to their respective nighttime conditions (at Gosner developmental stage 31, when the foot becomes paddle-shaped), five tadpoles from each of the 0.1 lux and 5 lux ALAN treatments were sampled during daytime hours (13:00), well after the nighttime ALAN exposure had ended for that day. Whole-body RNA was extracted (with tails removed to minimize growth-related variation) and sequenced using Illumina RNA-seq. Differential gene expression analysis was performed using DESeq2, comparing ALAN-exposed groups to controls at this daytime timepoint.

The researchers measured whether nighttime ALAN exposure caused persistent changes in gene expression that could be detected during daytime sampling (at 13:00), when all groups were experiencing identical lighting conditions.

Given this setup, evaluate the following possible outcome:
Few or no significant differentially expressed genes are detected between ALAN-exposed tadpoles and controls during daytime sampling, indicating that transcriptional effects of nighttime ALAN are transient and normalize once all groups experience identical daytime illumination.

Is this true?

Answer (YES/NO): NO